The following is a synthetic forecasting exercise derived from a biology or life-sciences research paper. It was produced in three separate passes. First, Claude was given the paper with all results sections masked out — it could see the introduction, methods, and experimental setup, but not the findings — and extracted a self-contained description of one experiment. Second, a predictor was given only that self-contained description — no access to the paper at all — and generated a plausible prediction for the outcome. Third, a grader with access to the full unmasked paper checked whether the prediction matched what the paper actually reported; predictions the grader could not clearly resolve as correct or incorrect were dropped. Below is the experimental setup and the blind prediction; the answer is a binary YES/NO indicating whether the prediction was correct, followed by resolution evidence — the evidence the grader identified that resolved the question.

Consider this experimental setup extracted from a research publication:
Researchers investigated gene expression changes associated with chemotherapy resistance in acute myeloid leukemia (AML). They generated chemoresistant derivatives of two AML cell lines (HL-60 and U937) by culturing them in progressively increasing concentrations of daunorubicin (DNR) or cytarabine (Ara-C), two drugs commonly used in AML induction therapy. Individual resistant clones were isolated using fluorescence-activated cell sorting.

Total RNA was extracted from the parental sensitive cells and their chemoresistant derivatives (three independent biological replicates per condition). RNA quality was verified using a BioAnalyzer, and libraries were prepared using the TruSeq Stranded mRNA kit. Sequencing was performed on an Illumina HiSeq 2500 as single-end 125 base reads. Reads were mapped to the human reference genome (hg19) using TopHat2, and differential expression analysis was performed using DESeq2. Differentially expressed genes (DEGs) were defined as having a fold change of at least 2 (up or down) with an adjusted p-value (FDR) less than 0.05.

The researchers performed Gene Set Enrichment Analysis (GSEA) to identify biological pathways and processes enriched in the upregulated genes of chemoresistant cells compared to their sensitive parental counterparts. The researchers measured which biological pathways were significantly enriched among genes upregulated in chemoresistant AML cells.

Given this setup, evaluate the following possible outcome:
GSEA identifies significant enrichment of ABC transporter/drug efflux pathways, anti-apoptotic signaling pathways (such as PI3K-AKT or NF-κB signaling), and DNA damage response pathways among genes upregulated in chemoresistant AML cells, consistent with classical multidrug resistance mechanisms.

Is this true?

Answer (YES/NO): NO